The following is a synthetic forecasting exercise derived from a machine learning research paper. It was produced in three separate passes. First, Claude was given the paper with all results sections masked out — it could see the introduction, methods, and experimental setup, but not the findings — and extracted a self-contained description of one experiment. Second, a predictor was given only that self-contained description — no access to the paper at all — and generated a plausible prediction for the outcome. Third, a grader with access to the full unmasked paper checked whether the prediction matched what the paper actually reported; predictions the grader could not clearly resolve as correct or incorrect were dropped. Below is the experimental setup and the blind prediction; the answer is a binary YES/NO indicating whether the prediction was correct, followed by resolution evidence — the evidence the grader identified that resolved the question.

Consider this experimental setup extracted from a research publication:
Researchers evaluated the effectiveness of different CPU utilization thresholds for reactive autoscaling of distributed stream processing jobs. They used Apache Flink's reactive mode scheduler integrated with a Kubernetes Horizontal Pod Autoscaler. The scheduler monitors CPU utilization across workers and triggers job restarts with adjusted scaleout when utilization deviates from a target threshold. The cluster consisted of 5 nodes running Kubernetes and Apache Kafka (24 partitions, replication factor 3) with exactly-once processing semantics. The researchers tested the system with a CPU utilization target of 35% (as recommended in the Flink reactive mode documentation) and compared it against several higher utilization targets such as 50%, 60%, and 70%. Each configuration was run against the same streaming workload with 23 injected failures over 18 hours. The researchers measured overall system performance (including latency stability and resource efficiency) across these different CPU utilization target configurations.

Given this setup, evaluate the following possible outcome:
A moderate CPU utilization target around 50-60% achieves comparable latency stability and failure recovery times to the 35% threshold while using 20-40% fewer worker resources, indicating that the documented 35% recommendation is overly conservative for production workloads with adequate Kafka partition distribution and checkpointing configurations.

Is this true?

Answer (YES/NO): NO